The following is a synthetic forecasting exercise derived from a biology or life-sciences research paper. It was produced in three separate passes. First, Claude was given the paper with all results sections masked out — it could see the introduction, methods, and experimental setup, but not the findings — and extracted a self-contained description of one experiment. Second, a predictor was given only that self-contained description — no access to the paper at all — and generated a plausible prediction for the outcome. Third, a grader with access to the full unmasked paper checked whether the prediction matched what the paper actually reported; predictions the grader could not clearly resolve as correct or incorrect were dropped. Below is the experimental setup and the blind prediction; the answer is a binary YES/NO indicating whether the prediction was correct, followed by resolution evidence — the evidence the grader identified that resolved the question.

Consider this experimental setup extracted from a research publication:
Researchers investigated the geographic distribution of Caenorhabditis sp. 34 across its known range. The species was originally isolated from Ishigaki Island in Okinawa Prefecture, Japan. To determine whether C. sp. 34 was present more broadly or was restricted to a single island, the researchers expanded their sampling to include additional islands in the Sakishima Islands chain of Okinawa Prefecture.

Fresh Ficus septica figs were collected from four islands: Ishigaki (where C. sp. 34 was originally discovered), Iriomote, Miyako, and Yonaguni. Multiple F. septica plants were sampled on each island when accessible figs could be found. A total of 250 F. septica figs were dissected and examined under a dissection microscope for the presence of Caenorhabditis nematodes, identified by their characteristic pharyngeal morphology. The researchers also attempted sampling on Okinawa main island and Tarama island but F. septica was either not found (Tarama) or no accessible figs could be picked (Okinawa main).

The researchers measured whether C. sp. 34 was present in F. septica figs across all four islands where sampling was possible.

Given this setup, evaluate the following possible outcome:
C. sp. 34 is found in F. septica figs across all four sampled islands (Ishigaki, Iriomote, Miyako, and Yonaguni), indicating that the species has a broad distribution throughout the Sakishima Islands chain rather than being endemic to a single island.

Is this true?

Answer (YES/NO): YES